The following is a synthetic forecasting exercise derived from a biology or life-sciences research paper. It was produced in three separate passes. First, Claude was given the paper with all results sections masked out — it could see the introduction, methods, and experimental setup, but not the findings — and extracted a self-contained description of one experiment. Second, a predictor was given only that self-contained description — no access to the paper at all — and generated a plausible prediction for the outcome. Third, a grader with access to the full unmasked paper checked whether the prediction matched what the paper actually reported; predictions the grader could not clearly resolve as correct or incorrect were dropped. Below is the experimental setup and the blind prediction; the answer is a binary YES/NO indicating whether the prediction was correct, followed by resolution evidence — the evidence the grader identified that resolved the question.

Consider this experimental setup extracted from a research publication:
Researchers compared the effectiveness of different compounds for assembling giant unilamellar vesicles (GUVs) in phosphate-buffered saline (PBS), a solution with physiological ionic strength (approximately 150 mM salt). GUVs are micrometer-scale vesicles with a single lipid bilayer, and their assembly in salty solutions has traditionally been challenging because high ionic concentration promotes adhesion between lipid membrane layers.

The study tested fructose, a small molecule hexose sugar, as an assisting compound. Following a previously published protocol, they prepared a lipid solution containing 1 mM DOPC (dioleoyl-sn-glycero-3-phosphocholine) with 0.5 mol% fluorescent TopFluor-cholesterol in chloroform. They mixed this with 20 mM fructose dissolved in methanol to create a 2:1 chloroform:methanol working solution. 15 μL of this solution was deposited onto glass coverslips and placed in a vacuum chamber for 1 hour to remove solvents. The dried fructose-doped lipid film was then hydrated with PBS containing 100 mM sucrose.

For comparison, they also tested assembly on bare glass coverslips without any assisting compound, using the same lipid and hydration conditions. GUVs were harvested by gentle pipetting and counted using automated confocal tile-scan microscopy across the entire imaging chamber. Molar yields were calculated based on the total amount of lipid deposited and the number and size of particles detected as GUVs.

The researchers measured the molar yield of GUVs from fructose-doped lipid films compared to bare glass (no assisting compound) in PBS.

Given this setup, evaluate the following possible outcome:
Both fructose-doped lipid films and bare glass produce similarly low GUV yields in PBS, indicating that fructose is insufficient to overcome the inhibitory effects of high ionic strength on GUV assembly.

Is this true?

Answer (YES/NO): YES